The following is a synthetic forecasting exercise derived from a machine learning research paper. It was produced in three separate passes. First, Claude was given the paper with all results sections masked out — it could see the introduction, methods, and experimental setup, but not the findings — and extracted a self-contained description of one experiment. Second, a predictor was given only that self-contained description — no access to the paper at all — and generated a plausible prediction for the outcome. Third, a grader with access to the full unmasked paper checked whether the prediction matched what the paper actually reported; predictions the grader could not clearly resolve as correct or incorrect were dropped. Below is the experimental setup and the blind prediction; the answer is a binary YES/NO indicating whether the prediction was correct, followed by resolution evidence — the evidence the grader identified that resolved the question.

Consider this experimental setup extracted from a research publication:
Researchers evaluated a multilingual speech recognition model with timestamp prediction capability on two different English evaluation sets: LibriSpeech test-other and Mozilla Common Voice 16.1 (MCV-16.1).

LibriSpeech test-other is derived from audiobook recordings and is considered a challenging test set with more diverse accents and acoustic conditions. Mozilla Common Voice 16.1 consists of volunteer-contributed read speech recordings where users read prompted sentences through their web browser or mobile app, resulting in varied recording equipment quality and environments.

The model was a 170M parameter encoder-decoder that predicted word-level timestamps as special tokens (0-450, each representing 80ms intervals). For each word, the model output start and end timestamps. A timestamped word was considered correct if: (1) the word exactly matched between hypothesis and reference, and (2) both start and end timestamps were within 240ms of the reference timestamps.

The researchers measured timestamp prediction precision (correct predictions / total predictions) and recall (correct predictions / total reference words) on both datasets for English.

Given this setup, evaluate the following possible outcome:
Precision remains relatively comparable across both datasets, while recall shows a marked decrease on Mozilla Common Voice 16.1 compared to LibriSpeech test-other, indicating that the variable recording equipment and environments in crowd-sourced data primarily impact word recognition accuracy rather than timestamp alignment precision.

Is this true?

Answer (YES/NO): NO